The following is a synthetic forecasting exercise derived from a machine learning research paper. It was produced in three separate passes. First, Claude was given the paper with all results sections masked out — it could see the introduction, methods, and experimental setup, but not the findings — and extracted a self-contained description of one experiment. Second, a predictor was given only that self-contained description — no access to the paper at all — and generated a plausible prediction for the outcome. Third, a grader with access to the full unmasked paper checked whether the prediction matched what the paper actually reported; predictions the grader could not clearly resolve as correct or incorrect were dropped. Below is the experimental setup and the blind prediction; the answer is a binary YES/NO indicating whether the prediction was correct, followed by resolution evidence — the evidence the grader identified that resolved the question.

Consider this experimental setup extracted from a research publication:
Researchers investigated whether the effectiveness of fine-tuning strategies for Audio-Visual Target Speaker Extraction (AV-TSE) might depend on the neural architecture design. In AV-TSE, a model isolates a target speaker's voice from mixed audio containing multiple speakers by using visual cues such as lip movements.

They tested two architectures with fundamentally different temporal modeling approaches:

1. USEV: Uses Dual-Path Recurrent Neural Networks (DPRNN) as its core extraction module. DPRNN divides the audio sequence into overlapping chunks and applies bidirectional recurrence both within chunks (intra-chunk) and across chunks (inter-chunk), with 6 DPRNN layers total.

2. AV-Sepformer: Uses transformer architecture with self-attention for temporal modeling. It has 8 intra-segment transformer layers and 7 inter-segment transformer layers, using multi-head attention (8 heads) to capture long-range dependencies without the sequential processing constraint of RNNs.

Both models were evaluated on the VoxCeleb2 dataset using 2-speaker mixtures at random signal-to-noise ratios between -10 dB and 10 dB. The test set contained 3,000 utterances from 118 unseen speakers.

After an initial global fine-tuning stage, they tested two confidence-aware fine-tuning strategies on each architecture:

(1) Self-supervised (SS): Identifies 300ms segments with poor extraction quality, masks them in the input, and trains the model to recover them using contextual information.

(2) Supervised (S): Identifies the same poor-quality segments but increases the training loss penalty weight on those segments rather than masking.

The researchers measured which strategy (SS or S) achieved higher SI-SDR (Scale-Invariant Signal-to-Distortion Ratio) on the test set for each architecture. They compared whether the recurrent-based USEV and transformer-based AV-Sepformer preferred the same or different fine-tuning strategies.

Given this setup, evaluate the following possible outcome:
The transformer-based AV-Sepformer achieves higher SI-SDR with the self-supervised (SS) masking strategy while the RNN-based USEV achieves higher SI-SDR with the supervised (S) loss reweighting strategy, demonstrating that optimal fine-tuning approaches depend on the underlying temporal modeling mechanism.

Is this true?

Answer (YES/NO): NO